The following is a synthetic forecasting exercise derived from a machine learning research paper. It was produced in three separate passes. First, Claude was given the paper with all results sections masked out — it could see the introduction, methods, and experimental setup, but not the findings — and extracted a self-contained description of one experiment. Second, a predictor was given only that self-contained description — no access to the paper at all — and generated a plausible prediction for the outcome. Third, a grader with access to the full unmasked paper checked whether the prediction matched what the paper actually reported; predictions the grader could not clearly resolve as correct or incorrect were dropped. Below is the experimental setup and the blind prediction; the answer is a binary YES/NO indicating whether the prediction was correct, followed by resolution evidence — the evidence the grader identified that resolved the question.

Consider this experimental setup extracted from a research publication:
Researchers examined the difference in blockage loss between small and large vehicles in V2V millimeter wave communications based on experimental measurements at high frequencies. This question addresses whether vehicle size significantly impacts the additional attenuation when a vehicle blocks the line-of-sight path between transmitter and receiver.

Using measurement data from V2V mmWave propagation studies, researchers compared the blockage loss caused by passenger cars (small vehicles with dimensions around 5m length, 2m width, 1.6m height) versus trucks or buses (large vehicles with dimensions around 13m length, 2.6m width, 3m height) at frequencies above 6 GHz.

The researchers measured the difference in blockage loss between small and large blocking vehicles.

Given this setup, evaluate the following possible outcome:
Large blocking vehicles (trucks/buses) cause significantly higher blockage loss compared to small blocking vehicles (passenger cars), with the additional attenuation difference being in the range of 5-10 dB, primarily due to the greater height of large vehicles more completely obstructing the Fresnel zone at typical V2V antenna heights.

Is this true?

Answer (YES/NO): NO